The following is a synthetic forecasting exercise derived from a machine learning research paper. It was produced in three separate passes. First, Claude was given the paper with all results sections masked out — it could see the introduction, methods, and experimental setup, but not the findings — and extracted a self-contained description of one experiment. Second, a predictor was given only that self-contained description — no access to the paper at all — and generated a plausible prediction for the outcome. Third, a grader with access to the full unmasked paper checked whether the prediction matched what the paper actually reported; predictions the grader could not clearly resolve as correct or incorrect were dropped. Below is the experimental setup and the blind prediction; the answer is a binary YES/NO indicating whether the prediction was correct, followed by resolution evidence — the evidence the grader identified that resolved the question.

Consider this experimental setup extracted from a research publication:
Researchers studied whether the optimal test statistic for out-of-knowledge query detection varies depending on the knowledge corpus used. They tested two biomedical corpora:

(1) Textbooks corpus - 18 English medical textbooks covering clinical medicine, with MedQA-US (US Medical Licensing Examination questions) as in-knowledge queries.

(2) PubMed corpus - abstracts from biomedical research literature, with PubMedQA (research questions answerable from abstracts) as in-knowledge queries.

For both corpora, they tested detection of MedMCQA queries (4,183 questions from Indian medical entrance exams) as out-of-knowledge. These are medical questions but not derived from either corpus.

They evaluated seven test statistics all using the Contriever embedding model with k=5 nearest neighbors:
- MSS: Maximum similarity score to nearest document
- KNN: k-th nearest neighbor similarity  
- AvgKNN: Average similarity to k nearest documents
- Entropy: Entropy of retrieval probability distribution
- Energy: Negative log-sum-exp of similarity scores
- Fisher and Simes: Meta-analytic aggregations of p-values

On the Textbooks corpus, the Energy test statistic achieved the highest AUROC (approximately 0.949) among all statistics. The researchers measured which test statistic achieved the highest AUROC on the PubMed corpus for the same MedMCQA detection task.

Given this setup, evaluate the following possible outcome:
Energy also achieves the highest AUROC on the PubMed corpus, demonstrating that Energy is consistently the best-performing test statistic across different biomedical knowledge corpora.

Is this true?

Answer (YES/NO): NO